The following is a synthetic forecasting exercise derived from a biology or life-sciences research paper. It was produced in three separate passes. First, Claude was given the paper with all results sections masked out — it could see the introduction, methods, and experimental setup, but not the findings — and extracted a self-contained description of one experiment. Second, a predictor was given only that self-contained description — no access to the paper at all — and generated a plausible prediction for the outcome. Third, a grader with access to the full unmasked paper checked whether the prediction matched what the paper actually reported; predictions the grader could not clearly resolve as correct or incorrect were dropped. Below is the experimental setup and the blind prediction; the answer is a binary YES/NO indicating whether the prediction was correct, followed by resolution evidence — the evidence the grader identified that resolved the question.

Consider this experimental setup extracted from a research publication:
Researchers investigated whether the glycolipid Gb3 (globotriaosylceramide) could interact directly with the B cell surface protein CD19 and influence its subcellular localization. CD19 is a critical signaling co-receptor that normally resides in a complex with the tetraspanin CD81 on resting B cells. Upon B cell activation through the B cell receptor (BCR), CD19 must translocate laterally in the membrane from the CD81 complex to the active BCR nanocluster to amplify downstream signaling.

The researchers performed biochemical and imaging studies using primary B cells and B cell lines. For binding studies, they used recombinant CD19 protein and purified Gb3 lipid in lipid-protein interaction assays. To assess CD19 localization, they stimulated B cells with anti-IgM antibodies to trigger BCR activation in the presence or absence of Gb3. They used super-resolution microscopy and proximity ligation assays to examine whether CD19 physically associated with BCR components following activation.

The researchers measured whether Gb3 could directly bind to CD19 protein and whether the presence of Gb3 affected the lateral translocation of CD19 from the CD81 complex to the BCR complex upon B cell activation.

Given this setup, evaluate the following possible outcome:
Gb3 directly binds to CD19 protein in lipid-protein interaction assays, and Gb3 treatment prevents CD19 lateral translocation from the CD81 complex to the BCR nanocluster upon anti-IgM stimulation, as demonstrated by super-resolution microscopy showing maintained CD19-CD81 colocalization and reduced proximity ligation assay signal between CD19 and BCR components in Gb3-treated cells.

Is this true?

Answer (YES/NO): NO